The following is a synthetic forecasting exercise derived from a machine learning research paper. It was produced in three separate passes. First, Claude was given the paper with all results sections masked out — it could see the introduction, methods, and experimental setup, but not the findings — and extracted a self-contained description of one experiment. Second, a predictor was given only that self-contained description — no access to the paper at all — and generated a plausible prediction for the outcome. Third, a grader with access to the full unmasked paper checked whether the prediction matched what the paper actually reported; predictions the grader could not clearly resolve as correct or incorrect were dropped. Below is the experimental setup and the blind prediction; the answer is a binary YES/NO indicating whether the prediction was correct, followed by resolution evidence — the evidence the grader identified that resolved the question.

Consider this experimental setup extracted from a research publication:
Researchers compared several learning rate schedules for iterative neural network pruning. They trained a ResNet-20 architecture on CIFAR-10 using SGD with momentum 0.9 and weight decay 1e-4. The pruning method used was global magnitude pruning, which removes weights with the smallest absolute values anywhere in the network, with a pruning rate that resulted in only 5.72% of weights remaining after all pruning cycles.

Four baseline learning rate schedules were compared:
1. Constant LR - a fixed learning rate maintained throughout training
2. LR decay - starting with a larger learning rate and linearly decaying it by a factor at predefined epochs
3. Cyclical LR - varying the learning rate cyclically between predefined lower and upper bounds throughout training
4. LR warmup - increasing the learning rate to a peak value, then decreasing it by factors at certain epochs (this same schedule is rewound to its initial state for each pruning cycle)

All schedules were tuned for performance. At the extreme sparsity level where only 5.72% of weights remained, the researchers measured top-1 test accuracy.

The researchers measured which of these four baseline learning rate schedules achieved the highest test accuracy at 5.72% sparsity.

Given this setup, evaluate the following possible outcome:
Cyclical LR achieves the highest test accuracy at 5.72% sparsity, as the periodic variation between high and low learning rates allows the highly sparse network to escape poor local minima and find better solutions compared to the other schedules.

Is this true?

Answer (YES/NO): NO